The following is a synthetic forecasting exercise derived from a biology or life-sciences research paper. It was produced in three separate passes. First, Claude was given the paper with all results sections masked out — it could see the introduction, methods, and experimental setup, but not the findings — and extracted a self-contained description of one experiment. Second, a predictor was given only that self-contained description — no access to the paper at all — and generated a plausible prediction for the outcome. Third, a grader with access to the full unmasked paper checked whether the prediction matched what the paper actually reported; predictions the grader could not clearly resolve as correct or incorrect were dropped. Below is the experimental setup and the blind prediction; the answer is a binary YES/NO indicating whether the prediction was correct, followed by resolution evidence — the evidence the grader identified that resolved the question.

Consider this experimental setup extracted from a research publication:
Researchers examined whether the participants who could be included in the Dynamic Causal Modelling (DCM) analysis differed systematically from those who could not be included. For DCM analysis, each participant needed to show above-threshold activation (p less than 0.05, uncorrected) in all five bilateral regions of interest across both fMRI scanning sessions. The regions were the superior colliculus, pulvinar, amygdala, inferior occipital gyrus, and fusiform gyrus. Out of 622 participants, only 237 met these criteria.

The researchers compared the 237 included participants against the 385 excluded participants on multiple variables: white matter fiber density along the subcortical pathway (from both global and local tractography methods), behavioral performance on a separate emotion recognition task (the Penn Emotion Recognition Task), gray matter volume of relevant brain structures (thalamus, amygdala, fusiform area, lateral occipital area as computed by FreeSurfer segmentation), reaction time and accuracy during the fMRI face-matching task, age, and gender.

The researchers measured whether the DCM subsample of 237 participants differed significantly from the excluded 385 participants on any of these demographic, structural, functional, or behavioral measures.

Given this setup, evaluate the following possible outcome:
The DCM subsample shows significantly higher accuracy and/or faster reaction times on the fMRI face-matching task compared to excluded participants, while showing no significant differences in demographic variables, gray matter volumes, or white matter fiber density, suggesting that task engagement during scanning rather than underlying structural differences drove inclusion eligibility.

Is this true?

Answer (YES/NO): NO